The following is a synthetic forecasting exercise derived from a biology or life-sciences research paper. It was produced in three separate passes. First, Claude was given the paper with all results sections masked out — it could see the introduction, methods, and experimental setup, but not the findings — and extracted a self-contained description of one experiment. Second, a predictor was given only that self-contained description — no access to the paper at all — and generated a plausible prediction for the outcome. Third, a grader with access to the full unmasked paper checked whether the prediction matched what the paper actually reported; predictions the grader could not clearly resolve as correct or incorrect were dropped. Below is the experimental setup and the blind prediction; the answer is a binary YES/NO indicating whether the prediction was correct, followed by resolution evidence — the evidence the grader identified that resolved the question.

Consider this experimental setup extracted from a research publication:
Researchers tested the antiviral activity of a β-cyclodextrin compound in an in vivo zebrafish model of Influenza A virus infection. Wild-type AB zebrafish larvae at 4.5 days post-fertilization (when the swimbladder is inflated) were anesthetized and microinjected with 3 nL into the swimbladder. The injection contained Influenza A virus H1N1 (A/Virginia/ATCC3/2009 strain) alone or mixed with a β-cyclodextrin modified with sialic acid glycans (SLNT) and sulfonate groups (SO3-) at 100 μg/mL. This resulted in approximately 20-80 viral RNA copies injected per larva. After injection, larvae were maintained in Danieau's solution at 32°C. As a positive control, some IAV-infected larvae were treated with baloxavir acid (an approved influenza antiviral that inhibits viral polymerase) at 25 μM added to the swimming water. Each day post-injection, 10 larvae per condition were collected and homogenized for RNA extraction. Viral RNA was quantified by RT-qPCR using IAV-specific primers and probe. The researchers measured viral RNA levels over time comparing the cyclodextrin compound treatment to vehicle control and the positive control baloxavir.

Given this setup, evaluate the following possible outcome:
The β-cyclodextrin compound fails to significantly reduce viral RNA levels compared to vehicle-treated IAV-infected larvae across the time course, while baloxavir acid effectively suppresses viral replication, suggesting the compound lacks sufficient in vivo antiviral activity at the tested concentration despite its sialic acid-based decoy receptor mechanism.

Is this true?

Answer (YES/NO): NO